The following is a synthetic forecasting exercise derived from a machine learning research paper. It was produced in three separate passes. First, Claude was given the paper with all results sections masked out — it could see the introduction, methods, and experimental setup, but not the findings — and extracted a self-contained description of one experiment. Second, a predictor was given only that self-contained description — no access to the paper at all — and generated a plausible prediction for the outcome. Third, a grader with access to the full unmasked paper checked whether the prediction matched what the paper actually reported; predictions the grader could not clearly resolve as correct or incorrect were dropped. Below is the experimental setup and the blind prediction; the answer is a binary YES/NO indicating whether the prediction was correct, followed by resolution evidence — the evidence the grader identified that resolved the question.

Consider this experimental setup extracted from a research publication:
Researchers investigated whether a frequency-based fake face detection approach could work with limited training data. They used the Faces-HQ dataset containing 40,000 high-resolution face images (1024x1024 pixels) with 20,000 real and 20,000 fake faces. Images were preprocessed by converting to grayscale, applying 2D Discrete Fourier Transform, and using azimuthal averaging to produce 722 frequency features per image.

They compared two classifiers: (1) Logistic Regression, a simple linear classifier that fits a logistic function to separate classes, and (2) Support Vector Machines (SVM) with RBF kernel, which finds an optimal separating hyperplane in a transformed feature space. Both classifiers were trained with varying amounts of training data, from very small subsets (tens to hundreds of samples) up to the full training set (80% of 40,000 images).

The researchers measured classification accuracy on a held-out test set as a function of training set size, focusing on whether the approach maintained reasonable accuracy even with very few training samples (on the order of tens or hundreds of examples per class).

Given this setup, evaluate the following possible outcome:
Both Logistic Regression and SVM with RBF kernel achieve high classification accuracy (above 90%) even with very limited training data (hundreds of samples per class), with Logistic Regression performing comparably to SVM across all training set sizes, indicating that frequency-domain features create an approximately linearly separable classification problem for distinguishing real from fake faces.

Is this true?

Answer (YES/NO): YES